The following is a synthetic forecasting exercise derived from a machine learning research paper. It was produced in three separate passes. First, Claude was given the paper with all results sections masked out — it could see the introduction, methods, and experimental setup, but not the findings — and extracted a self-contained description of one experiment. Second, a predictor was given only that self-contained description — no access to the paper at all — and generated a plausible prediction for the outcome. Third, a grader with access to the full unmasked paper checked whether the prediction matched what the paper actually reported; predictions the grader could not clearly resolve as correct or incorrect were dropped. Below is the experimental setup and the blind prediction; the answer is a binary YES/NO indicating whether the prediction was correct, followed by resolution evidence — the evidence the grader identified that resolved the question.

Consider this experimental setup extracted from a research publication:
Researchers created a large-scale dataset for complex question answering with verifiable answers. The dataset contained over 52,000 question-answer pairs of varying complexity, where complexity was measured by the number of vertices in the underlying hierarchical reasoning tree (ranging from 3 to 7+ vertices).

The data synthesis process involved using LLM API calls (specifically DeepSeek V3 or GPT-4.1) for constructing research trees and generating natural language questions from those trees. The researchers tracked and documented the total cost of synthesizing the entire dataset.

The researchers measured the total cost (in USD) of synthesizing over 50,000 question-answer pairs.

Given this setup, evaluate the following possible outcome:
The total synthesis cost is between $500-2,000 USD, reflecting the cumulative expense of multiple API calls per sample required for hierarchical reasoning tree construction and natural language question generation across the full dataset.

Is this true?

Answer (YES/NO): YES